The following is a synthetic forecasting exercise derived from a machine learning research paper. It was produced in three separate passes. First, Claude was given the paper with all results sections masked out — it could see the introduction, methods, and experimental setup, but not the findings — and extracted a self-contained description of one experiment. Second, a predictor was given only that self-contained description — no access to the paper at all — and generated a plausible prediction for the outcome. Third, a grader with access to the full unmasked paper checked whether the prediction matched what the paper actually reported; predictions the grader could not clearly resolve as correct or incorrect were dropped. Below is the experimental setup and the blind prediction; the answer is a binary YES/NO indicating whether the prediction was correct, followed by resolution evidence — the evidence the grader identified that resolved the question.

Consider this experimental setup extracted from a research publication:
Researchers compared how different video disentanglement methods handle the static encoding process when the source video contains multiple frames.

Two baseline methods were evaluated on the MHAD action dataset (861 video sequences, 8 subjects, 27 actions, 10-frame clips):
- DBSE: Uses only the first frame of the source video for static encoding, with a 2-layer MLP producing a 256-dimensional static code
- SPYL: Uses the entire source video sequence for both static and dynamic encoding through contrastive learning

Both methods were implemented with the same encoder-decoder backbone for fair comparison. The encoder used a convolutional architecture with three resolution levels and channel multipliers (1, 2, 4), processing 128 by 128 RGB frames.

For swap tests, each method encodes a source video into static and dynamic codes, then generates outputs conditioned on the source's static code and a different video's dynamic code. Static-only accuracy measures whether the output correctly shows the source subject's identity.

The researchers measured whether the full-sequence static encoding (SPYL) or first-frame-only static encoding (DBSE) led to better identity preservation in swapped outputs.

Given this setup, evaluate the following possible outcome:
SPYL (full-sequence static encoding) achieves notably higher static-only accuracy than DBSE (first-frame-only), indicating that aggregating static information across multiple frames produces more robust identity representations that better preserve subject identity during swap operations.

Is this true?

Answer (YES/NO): NO